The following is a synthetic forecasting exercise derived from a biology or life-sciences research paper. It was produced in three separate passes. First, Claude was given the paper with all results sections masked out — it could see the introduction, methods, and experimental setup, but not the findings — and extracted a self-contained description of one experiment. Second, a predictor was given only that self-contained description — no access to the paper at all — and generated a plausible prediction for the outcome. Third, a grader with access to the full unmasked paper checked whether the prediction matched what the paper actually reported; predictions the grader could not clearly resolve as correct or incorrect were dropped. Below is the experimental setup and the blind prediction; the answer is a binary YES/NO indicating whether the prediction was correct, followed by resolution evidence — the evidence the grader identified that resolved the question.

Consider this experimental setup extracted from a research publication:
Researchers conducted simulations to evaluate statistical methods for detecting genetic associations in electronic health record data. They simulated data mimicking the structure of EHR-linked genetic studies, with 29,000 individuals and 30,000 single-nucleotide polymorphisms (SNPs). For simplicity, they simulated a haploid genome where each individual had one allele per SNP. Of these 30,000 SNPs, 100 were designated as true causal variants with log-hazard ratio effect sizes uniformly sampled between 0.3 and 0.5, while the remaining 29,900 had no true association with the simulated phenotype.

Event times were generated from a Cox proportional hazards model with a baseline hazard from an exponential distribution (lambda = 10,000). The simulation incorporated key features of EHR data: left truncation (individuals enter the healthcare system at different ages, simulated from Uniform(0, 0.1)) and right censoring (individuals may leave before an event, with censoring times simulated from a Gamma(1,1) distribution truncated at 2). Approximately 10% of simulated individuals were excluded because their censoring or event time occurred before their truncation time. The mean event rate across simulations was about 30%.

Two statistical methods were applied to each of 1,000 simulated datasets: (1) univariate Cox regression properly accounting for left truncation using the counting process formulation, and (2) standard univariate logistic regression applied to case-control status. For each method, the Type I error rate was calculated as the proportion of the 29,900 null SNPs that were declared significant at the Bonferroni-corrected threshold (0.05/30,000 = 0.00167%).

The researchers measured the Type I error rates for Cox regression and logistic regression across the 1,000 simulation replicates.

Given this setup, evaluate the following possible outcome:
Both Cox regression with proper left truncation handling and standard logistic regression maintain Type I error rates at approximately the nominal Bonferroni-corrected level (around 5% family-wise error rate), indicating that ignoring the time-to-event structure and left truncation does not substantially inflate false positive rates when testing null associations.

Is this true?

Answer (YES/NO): YES